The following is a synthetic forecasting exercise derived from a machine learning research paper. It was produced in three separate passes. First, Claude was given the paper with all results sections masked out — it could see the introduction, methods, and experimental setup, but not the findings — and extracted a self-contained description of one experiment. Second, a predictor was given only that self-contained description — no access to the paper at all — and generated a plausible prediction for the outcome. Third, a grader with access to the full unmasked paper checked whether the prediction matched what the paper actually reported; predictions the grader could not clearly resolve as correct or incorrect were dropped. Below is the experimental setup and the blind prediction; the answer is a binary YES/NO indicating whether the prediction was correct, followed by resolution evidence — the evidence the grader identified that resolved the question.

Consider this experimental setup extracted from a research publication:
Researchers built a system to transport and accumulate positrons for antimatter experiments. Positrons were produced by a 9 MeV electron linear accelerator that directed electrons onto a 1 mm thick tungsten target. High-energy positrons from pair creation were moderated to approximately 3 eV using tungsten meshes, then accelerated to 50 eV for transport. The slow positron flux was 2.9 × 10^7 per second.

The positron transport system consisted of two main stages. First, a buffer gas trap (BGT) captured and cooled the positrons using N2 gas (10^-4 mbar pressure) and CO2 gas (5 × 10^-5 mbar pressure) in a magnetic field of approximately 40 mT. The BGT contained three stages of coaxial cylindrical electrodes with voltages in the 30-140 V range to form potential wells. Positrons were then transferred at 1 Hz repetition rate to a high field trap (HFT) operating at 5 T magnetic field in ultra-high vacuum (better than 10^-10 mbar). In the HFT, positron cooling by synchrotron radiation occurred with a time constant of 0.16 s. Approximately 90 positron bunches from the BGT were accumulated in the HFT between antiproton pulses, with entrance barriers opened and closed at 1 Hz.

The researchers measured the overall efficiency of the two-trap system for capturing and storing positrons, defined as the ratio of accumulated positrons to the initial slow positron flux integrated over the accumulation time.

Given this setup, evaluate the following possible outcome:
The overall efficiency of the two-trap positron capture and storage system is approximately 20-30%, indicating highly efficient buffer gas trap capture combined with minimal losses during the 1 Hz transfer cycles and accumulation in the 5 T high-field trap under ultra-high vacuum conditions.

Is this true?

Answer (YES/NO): NO